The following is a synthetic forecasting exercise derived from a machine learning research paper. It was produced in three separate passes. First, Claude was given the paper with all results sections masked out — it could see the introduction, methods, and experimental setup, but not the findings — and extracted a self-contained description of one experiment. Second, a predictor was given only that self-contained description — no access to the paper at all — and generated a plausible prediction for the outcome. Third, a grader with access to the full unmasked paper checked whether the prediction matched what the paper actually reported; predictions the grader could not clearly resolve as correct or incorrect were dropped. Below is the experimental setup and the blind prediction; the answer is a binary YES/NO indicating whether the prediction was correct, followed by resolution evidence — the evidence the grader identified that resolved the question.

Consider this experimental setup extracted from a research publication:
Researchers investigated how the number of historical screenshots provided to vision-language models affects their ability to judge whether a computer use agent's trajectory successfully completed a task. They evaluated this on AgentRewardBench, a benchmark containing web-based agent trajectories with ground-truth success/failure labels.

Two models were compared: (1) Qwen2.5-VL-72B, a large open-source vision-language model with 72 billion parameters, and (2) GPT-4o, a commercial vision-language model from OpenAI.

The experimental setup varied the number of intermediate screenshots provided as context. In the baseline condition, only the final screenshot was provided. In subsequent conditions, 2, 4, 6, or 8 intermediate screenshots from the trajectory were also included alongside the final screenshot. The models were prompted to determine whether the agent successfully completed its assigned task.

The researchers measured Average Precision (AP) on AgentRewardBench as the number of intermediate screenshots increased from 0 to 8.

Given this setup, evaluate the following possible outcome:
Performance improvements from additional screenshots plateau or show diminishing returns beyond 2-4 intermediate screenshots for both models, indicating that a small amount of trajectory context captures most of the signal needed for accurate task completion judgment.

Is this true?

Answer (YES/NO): NO